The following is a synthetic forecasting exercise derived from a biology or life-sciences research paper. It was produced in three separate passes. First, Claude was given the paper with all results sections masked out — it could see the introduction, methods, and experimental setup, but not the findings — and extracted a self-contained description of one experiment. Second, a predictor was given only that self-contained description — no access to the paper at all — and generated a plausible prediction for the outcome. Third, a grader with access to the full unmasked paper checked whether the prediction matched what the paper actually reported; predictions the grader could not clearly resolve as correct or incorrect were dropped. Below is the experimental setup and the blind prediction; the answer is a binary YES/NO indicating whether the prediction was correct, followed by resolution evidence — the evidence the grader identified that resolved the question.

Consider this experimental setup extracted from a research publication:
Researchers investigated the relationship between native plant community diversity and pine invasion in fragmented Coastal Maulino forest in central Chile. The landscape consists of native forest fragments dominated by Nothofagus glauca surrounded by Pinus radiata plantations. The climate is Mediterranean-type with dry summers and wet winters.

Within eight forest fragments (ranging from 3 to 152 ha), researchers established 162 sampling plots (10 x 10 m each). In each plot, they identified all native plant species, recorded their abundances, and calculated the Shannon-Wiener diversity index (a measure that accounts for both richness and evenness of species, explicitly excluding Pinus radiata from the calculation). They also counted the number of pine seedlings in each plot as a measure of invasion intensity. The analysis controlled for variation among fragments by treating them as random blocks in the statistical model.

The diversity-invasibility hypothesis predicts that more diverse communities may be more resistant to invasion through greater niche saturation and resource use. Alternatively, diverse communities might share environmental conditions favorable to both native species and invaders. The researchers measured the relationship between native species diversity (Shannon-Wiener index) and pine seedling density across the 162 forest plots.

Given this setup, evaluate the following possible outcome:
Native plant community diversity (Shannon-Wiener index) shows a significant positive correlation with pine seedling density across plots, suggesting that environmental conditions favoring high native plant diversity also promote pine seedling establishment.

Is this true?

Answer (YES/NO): NO